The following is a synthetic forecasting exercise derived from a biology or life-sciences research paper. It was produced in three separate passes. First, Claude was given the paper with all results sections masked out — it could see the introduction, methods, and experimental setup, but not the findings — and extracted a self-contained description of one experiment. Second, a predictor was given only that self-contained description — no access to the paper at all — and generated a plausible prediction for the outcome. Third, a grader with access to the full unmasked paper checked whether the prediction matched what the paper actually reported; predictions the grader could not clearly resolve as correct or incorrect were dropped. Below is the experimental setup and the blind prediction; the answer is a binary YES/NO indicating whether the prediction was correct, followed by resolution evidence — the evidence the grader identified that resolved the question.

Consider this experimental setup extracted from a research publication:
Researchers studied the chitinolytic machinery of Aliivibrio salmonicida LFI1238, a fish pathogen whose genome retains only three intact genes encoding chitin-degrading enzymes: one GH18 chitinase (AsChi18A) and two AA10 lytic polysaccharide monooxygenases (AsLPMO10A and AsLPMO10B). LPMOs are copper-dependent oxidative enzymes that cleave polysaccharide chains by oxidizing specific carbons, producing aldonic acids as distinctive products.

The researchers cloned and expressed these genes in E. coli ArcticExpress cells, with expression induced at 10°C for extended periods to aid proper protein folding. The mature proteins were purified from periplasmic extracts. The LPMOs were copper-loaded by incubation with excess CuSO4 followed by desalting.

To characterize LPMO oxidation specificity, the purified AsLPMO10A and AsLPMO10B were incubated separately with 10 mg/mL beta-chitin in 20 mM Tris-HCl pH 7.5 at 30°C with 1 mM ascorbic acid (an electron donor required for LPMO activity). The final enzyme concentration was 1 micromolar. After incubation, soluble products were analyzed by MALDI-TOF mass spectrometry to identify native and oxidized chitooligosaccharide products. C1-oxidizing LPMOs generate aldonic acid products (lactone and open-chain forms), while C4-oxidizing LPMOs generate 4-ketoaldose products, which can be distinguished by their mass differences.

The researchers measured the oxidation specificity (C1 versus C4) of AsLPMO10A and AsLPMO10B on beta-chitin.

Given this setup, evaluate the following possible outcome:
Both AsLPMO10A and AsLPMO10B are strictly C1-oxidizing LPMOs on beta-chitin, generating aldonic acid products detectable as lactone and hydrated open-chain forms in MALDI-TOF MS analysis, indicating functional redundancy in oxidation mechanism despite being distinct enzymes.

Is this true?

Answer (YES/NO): YES